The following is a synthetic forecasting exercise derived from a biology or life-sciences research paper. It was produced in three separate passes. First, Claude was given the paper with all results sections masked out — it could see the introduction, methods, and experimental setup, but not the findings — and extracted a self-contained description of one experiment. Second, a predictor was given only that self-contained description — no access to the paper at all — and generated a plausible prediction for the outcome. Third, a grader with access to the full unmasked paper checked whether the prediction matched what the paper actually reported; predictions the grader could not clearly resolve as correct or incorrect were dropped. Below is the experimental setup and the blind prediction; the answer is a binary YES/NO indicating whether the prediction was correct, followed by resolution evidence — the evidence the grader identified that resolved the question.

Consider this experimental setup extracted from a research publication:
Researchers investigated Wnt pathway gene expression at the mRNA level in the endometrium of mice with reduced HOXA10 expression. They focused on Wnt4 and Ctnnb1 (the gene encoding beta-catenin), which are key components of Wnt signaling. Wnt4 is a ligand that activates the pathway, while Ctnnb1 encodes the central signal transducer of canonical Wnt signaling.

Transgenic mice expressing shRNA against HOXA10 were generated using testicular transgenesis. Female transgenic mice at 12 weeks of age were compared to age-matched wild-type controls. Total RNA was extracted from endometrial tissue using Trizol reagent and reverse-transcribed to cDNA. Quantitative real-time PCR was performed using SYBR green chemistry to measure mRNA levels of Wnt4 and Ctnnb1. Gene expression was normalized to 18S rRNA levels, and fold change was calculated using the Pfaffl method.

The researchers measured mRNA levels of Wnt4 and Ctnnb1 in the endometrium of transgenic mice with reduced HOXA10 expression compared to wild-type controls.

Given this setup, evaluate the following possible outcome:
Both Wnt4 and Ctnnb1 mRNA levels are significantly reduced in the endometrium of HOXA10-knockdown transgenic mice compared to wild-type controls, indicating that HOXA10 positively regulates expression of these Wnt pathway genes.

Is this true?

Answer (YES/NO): NO